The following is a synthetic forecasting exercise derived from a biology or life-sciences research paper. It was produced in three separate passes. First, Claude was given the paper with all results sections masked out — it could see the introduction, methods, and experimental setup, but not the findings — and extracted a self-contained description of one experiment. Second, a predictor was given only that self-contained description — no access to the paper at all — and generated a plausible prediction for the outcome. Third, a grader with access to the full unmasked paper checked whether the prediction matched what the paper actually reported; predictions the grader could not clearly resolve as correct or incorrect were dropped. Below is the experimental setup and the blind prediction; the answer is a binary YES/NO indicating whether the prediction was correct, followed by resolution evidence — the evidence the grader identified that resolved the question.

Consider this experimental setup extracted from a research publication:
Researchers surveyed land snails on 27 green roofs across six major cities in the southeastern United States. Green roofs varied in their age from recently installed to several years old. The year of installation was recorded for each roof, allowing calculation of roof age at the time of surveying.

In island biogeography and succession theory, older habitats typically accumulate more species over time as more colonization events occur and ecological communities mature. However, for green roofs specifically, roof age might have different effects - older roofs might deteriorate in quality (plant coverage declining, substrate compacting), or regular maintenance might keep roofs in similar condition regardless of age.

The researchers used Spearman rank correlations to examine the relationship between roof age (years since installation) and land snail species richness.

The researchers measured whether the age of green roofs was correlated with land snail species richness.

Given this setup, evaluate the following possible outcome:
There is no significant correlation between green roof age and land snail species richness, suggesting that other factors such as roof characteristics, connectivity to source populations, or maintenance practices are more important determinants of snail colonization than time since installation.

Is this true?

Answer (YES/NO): YES